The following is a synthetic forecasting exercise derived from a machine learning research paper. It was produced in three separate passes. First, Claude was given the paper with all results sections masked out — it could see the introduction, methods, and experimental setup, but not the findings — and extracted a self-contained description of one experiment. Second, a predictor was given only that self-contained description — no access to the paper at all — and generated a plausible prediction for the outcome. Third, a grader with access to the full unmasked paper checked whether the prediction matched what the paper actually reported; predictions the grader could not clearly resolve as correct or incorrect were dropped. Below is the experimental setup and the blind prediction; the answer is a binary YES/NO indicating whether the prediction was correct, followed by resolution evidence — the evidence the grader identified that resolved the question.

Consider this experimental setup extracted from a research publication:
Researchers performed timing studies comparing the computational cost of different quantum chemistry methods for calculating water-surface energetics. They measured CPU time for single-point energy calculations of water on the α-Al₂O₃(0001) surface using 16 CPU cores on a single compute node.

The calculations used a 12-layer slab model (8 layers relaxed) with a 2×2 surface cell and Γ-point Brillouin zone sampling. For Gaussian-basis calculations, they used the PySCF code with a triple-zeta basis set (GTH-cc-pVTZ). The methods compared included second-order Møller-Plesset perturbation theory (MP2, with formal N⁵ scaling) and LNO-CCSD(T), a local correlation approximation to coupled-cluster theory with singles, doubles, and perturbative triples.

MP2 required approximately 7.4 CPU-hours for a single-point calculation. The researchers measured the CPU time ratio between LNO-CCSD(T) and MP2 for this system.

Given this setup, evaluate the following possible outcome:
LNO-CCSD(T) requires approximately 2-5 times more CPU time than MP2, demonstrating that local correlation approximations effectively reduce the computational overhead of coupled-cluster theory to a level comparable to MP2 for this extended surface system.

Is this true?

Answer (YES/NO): NO